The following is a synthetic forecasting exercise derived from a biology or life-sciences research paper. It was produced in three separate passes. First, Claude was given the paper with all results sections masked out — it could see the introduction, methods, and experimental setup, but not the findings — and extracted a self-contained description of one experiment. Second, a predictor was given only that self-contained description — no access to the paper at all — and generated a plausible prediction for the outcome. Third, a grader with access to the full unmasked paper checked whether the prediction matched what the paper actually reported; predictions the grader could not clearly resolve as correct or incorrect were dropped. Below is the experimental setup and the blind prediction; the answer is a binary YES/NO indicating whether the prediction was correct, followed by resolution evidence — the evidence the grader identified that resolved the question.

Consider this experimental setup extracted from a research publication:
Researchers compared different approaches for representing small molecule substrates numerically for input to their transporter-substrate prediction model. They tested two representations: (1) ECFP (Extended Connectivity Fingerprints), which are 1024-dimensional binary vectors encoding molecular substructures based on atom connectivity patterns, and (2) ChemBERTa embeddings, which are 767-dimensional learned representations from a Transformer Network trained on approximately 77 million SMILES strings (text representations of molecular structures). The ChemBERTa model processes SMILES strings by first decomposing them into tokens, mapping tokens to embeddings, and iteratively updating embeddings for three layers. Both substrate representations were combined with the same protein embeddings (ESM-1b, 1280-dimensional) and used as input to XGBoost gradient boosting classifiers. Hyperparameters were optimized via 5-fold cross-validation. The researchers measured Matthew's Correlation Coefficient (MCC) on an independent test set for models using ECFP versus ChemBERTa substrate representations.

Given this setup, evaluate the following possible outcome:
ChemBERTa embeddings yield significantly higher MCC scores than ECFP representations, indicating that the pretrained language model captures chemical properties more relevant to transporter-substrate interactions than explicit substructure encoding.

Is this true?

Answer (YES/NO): YES